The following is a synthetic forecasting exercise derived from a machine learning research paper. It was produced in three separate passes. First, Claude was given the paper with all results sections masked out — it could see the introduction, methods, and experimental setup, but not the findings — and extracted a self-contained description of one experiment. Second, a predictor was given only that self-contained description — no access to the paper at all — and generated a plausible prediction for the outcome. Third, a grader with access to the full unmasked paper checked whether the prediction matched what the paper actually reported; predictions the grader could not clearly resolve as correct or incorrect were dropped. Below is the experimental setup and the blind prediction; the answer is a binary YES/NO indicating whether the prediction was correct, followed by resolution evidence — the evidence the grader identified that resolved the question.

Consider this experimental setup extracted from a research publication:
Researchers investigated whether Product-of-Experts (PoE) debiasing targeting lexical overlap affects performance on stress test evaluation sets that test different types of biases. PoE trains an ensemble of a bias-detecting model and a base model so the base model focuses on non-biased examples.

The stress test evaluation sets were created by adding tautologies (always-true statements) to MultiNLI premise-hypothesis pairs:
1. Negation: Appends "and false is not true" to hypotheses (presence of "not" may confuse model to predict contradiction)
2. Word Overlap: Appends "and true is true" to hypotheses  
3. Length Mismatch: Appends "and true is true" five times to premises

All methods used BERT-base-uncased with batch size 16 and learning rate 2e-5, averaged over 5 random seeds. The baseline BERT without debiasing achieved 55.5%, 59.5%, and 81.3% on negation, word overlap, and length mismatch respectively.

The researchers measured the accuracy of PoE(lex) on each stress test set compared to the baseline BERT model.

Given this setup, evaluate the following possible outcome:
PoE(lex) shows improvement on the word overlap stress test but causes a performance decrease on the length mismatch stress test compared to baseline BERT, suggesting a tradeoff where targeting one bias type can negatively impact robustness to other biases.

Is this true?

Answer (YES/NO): NO